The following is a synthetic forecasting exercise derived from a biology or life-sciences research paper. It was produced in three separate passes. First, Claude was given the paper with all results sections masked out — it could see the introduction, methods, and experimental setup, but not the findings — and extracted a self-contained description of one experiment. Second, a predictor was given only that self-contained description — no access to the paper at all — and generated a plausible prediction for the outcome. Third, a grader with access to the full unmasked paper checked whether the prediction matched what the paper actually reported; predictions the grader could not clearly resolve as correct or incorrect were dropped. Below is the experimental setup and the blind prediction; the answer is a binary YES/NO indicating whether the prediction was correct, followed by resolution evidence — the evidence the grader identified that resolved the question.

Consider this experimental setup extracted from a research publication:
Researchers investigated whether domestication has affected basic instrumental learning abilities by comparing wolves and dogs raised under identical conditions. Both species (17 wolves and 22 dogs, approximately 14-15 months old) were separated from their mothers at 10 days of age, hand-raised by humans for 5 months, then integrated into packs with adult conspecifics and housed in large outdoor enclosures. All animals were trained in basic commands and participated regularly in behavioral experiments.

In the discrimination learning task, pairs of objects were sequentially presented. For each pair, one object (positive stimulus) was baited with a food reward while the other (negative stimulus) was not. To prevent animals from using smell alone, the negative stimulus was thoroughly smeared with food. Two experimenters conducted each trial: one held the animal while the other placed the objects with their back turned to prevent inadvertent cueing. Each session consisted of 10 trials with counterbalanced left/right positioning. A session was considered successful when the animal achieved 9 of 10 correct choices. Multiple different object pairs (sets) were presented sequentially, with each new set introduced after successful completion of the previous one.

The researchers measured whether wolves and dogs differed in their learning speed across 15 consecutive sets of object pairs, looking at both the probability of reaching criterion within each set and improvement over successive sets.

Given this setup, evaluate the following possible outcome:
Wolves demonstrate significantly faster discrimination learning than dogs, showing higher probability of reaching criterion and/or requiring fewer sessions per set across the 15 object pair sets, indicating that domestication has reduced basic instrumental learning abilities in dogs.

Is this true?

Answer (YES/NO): NO